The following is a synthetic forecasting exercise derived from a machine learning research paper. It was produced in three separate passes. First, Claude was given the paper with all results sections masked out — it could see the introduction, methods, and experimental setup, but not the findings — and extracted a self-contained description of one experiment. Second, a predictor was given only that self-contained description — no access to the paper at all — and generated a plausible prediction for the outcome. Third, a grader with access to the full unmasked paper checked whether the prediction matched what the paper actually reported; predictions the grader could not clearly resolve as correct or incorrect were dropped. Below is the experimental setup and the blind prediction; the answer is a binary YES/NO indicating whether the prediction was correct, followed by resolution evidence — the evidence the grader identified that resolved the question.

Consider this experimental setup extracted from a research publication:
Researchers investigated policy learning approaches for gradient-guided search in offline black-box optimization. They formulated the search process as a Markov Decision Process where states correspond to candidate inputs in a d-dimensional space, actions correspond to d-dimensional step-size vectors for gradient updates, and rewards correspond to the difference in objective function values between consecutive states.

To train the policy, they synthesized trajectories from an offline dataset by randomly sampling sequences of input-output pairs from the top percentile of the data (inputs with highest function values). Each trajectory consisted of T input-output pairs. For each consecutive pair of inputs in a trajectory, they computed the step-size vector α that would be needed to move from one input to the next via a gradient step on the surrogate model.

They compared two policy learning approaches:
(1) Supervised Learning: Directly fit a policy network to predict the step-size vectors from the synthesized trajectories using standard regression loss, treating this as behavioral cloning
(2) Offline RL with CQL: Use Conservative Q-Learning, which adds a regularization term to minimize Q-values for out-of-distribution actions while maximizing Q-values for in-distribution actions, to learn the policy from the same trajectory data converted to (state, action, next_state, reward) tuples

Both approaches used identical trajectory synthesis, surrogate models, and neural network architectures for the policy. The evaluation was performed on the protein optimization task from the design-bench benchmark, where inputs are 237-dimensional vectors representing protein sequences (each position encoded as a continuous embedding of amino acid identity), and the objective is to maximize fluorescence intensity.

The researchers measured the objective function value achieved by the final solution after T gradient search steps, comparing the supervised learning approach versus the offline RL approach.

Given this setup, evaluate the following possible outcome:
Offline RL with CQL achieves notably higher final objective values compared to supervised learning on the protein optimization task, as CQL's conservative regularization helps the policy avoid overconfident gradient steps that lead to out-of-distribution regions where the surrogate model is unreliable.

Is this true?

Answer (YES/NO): NO